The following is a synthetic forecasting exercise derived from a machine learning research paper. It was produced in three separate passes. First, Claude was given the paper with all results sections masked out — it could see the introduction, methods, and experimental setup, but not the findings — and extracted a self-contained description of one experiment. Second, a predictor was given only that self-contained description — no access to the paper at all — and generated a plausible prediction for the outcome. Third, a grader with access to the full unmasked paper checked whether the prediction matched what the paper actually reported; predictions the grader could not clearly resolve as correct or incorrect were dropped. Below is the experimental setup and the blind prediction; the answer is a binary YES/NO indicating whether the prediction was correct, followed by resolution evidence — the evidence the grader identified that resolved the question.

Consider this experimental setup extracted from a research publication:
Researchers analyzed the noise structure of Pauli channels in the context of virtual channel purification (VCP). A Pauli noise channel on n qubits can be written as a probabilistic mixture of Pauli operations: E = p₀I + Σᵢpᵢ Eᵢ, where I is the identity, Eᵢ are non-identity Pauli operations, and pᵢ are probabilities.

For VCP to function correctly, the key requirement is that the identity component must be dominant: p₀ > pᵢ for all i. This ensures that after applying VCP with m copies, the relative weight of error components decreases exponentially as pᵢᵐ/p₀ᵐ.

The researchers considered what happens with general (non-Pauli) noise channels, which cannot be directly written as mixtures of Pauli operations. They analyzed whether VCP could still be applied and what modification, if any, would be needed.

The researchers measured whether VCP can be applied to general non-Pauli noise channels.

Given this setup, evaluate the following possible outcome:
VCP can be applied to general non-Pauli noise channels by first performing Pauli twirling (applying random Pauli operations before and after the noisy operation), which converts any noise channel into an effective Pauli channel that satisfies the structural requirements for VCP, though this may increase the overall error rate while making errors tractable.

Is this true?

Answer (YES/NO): YES